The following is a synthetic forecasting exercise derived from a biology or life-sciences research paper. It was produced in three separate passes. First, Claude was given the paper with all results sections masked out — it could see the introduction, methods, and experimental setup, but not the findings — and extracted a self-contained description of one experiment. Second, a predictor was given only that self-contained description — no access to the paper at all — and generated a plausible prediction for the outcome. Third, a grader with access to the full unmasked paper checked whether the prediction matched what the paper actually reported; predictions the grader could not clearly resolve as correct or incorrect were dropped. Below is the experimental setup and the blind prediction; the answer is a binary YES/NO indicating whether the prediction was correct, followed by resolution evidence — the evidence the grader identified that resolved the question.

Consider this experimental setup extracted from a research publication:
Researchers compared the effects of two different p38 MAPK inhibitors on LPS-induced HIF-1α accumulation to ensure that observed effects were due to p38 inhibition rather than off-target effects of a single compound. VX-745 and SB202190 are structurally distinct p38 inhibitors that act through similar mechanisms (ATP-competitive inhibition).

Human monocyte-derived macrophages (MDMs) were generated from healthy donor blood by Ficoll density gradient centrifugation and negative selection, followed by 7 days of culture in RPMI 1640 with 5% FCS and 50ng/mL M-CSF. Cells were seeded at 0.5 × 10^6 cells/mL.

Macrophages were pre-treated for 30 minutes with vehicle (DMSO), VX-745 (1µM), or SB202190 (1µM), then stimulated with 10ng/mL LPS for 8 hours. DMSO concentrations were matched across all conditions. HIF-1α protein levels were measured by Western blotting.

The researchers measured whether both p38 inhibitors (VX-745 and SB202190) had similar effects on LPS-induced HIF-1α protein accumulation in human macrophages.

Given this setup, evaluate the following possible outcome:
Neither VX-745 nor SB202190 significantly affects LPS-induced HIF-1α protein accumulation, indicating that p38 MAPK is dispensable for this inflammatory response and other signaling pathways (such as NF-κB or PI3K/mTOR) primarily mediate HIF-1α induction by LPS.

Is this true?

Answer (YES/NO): NO